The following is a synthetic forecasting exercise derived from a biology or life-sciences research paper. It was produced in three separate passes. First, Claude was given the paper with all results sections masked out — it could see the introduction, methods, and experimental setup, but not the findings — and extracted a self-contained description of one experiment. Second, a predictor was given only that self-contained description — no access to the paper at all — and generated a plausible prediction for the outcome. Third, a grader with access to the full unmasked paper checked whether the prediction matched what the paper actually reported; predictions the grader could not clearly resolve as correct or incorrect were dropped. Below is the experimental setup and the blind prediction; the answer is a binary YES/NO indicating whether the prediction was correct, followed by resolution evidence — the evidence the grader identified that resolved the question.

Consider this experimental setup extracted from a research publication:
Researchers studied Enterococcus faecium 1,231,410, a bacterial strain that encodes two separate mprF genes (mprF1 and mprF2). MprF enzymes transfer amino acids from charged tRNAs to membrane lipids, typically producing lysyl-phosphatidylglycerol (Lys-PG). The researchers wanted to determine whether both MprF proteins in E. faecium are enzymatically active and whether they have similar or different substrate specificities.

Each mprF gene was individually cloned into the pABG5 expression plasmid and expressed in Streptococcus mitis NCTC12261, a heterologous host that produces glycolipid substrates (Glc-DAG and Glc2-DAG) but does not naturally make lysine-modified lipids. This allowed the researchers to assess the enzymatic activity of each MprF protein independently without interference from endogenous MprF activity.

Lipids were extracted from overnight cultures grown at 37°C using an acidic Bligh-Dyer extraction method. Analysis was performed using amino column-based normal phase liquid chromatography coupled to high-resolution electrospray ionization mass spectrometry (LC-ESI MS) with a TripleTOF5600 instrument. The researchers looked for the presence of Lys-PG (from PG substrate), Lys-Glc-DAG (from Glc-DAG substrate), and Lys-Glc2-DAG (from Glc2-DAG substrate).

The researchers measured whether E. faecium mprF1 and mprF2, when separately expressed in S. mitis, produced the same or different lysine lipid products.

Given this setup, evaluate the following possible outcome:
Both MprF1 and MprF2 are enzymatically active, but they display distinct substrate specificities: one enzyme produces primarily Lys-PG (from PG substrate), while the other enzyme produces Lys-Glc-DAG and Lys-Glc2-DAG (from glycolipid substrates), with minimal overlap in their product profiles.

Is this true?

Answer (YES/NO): NO